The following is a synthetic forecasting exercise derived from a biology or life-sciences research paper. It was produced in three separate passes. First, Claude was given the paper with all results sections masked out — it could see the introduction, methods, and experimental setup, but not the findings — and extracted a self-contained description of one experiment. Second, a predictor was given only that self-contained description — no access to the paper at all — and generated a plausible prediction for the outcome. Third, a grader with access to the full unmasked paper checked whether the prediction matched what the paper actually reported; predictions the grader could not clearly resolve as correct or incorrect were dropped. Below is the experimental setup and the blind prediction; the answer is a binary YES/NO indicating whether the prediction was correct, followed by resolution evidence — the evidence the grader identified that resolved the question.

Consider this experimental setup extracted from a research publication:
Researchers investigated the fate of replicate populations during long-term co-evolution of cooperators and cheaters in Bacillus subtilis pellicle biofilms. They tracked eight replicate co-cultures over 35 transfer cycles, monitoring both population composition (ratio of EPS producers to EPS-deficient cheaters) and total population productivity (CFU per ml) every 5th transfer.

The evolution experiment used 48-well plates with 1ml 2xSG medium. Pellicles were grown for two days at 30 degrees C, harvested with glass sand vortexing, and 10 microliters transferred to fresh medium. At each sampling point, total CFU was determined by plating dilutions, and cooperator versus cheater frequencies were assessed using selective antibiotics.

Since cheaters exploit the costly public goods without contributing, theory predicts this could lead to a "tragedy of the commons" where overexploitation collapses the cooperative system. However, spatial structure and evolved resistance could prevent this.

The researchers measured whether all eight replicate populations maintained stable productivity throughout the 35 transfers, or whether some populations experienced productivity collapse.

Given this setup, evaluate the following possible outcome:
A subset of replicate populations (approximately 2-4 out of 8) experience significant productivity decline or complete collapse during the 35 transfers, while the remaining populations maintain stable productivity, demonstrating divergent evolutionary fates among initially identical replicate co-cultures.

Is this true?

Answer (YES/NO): NO